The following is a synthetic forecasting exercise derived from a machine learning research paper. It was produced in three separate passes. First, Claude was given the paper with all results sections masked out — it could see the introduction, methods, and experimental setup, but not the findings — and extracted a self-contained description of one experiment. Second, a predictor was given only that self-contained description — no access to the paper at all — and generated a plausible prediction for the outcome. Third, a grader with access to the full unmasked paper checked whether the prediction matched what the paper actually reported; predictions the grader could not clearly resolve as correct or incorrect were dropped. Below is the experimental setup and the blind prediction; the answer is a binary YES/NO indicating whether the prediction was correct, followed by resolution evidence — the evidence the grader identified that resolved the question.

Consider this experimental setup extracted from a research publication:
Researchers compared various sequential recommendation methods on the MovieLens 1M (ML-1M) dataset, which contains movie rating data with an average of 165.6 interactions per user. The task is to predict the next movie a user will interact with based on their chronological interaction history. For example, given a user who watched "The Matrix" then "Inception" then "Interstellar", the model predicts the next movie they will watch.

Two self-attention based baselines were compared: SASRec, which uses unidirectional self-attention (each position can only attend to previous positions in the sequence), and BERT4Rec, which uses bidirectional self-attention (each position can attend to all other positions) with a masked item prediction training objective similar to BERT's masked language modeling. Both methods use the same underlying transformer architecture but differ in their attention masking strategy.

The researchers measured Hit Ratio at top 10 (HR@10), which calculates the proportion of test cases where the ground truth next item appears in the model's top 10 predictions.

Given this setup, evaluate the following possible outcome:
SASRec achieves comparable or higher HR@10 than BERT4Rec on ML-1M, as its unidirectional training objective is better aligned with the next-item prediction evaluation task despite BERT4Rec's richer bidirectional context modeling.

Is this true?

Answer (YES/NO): YES